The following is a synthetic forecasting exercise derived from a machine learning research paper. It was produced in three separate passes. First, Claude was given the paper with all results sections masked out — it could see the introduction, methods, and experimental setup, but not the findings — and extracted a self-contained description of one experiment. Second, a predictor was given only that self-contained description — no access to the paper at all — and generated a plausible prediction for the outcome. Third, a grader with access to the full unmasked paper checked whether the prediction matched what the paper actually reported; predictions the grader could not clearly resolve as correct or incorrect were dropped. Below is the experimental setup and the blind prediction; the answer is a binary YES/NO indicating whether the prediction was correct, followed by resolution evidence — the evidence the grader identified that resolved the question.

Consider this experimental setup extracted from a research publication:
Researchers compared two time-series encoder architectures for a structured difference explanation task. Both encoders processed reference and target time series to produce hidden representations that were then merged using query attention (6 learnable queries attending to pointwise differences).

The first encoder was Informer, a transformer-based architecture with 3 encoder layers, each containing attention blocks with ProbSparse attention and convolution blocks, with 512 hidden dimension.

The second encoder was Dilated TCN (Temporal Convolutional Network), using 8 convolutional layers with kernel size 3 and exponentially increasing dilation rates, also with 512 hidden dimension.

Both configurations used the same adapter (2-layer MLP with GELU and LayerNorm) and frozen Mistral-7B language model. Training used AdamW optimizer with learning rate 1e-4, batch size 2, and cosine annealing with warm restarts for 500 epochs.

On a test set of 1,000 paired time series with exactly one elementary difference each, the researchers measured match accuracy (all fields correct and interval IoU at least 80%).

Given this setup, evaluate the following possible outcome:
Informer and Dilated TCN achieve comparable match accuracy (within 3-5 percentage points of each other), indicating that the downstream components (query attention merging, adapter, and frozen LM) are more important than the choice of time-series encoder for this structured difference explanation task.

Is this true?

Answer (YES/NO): NO